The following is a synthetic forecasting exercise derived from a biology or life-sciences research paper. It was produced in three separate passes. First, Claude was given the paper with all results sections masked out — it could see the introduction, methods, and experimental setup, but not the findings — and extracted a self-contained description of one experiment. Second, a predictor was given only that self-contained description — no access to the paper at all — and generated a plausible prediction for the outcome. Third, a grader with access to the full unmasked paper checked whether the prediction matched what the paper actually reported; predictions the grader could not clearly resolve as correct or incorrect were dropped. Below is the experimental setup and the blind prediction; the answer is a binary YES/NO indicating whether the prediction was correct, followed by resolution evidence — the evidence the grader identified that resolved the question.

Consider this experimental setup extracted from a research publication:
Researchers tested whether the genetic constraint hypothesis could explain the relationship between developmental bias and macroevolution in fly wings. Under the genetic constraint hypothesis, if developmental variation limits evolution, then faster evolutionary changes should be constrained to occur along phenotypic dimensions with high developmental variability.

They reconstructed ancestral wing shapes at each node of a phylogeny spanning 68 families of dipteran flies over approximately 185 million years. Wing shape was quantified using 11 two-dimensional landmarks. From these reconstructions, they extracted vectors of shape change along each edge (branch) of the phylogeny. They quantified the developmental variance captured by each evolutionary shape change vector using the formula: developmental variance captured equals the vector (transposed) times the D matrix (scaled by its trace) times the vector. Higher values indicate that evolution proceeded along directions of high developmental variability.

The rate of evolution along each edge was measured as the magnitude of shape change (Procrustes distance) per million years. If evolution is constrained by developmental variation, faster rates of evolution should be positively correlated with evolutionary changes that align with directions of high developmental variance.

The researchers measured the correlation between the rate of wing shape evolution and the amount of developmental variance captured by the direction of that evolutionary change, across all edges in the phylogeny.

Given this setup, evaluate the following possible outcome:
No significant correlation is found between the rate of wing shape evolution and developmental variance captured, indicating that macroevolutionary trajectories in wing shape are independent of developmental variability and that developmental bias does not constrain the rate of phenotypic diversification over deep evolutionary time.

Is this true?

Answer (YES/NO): YES